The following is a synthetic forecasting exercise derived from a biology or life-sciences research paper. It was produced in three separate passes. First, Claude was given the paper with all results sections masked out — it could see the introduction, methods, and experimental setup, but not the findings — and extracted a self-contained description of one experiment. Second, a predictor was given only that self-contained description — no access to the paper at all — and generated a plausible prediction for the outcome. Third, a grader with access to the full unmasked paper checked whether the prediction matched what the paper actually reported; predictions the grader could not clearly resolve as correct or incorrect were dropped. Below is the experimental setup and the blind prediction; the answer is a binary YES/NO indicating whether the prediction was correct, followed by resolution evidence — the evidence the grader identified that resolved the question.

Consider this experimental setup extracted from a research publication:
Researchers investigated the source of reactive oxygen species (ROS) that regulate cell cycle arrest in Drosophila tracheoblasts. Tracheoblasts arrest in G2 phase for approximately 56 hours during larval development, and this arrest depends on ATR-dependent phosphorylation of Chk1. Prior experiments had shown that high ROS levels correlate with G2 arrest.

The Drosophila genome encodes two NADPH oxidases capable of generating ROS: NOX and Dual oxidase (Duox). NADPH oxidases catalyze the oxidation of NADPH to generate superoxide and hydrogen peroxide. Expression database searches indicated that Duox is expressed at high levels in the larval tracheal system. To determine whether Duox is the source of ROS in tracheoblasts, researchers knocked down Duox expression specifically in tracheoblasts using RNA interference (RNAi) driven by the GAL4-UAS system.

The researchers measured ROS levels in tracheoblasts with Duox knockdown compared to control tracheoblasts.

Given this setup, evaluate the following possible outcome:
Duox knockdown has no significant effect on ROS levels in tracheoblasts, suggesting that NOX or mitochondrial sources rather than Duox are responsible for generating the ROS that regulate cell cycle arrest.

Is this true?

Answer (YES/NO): NO